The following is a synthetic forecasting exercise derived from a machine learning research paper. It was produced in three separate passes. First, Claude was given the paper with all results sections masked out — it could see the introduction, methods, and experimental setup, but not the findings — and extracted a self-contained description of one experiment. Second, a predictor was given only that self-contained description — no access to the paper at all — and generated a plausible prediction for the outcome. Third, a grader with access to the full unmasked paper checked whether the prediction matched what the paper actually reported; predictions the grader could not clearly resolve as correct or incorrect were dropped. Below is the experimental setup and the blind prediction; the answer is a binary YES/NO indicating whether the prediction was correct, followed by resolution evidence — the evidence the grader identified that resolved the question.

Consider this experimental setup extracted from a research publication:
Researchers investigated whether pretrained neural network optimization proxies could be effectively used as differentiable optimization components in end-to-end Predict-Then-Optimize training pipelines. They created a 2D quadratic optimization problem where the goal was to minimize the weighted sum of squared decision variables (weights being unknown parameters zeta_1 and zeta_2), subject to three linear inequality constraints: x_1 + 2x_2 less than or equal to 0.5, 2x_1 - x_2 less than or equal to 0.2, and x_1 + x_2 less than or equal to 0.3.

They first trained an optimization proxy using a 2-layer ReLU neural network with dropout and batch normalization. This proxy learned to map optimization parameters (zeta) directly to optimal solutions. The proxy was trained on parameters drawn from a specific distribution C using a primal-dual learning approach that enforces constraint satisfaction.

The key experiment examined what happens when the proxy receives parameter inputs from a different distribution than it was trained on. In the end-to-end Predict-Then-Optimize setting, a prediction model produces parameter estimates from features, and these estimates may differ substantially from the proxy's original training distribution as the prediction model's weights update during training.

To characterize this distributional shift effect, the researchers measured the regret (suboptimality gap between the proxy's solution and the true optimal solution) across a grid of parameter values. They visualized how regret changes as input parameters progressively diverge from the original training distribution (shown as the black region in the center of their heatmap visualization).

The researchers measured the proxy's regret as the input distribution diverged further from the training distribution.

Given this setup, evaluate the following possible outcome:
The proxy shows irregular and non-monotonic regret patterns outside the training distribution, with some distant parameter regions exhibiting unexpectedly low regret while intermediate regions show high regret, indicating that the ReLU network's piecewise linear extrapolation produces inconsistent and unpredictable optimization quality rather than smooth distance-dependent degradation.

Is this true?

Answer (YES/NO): NO